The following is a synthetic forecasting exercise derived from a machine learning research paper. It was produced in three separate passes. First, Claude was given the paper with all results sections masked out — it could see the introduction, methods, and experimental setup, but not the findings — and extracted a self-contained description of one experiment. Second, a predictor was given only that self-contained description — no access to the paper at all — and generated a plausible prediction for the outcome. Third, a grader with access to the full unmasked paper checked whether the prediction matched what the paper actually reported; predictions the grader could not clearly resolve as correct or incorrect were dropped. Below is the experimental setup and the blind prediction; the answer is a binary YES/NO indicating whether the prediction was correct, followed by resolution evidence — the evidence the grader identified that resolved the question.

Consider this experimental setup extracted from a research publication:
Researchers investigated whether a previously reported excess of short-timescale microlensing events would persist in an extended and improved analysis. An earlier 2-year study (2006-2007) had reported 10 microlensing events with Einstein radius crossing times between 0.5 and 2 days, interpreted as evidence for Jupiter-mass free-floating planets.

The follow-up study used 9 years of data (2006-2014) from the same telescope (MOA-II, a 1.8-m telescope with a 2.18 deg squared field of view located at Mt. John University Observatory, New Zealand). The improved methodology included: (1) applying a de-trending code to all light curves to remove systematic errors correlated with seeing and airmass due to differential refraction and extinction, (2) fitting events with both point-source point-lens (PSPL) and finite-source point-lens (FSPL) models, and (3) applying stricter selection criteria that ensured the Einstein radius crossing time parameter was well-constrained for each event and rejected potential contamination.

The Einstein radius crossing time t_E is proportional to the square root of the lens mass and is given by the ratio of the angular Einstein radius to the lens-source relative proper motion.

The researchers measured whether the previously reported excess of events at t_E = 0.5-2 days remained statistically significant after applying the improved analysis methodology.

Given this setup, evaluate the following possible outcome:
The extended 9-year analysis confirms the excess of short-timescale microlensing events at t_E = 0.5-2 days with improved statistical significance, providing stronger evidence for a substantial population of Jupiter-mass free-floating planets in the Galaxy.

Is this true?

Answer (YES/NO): NO